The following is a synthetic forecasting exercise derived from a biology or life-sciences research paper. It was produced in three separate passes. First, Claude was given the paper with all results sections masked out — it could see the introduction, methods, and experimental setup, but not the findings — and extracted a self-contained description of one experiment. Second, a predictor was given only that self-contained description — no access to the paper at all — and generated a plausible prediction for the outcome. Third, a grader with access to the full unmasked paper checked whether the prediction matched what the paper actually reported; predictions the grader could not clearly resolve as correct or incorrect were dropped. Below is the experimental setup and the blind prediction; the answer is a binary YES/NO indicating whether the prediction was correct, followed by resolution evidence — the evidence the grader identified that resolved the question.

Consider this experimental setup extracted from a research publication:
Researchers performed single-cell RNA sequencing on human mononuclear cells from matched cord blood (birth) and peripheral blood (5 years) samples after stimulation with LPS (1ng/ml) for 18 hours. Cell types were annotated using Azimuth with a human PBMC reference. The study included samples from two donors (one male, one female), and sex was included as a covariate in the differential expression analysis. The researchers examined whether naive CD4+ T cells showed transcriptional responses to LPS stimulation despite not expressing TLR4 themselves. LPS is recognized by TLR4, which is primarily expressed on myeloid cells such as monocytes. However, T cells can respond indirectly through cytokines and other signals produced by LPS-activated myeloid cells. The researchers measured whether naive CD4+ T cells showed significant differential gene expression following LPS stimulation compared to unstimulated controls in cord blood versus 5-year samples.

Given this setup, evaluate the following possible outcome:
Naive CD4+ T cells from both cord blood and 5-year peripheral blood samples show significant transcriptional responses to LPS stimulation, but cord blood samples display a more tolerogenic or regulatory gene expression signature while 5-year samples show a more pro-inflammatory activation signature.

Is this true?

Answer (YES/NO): NO